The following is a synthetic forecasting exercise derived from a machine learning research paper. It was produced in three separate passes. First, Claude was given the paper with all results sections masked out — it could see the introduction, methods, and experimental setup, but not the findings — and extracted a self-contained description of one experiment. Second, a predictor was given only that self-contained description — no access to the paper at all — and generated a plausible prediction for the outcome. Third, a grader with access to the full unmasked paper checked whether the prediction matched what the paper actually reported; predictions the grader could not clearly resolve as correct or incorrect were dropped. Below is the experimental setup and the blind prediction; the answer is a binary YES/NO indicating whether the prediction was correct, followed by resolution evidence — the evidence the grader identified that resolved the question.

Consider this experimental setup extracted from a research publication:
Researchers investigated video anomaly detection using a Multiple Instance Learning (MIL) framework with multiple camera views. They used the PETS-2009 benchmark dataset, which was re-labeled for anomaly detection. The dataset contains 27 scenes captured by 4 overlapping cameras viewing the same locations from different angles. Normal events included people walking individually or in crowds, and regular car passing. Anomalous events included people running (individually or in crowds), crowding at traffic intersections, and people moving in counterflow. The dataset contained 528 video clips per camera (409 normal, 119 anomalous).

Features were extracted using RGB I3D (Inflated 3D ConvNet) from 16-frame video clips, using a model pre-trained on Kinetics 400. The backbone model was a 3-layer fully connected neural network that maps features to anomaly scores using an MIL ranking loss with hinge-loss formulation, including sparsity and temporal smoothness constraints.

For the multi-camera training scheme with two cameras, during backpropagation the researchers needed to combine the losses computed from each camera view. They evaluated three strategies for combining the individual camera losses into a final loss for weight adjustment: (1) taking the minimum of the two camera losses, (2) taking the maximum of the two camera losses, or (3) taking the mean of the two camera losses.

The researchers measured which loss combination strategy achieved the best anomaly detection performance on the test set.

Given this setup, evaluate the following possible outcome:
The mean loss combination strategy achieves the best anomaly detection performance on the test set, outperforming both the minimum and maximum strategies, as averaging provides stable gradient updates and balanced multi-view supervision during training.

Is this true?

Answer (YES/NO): NO